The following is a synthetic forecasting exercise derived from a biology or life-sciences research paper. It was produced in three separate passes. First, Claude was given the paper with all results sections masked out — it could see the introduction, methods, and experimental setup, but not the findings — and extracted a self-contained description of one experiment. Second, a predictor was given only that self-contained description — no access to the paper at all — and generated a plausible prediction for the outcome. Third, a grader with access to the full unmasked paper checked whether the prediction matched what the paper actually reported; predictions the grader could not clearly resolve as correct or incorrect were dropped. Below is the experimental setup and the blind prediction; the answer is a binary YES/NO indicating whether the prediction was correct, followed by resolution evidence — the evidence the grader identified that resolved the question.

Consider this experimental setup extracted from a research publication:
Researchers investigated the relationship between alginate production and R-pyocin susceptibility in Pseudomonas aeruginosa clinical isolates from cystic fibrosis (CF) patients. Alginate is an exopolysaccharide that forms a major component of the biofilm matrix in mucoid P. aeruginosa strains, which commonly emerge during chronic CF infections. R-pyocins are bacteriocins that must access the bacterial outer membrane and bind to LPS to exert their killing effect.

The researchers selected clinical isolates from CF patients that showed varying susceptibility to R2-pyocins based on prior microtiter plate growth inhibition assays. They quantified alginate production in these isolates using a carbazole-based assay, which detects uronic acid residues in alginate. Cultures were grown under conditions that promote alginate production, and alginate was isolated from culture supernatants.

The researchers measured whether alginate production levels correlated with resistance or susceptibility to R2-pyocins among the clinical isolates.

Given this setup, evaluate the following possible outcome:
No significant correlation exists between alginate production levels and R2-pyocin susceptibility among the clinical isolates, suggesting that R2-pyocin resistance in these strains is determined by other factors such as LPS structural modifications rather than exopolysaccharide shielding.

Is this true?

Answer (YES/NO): YES